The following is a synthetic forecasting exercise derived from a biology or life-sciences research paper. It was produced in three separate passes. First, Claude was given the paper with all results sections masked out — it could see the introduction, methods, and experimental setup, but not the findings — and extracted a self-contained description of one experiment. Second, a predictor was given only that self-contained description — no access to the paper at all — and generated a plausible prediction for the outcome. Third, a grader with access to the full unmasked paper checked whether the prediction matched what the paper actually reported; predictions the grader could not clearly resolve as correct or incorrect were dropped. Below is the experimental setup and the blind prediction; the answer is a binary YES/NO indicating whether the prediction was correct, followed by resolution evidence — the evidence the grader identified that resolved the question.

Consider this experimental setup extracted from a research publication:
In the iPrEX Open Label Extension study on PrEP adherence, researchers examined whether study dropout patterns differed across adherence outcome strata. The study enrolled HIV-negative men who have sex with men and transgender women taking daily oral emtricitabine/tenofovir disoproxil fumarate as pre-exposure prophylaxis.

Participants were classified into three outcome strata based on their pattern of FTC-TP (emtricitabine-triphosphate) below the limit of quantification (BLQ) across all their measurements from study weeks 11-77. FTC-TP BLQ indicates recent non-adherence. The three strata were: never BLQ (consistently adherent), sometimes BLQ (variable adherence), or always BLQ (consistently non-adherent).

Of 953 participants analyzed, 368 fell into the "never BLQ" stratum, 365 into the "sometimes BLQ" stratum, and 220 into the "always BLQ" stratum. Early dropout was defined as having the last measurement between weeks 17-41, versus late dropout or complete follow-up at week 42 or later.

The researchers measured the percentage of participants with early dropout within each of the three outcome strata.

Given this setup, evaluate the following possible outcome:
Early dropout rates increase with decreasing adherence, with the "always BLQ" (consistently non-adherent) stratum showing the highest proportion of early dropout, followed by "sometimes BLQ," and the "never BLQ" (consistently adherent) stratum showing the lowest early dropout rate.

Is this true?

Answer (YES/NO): YES